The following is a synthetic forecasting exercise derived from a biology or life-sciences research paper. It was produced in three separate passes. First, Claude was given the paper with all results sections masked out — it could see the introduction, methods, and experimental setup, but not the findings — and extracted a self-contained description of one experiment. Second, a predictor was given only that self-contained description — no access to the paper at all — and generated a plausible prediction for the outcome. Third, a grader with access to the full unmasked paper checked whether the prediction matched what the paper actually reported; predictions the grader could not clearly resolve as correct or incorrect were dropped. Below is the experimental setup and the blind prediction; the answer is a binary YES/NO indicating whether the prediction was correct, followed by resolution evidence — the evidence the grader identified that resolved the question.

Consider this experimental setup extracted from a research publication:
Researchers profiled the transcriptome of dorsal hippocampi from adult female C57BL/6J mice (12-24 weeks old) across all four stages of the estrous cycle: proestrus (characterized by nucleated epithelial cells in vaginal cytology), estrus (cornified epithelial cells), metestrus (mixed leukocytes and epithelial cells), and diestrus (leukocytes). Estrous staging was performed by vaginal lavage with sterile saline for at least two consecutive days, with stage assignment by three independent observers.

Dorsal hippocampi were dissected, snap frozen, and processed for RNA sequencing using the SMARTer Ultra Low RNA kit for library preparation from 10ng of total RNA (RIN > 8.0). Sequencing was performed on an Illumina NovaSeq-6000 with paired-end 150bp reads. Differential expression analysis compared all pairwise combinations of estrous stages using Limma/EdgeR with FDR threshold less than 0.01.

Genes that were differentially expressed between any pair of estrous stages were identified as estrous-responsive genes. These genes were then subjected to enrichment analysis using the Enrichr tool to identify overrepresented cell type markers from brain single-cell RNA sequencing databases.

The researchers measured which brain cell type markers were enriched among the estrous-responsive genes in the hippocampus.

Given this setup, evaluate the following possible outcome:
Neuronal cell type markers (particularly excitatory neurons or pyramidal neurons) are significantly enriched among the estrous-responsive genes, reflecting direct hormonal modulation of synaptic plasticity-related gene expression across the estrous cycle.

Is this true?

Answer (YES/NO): NO